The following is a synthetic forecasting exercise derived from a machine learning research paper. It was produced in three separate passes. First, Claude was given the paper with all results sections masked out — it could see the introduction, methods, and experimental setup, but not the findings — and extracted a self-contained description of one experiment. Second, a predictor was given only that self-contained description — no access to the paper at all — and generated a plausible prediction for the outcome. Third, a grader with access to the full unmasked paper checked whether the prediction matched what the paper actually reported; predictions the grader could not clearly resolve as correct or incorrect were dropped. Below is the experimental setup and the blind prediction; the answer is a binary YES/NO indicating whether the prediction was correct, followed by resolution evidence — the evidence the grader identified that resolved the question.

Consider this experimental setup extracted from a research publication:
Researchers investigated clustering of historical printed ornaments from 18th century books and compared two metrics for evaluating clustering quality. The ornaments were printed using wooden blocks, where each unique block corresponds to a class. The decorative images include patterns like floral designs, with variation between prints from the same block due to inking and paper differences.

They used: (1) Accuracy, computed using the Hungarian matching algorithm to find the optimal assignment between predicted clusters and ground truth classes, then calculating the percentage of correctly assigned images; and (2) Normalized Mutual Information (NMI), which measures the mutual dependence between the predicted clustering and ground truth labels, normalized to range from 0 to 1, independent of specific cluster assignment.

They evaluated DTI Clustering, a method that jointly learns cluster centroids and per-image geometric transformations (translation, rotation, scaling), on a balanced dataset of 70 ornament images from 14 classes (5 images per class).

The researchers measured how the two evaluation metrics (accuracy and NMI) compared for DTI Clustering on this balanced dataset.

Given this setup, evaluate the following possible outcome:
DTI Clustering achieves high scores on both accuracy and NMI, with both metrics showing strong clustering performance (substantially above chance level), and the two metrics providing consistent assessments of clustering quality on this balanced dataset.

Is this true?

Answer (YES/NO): YES